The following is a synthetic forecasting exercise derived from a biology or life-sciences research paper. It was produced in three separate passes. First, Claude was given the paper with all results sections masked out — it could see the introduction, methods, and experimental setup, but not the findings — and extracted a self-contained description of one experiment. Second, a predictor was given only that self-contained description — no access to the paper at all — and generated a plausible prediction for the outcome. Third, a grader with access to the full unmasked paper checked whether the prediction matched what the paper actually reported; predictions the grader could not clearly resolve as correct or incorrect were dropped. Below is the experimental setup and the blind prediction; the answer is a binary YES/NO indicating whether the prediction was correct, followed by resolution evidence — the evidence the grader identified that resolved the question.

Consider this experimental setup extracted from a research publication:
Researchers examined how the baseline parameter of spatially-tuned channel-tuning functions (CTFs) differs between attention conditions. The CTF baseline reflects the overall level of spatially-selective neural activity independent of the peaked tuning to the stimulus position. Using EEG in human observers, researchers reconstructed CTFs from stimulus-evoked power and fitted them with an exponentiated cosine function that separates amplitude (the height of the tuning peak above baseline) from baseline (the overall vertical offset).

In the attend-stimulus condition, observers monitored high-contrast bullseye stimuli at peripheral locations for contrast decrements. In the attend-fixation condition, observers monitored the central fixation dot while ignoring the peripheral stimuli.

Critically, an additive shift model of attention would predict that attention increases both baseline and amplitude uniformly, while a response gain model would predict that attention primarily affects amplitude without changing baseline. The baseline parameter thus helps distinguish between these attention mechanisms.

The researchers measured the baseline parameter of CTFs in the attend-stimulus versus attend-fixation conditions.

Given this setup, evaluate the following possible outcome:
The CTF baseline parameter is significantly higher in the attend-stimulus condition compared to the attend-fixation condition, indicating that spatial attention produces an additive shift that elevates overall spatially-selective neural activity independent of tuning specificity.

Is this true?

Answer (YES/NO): NO